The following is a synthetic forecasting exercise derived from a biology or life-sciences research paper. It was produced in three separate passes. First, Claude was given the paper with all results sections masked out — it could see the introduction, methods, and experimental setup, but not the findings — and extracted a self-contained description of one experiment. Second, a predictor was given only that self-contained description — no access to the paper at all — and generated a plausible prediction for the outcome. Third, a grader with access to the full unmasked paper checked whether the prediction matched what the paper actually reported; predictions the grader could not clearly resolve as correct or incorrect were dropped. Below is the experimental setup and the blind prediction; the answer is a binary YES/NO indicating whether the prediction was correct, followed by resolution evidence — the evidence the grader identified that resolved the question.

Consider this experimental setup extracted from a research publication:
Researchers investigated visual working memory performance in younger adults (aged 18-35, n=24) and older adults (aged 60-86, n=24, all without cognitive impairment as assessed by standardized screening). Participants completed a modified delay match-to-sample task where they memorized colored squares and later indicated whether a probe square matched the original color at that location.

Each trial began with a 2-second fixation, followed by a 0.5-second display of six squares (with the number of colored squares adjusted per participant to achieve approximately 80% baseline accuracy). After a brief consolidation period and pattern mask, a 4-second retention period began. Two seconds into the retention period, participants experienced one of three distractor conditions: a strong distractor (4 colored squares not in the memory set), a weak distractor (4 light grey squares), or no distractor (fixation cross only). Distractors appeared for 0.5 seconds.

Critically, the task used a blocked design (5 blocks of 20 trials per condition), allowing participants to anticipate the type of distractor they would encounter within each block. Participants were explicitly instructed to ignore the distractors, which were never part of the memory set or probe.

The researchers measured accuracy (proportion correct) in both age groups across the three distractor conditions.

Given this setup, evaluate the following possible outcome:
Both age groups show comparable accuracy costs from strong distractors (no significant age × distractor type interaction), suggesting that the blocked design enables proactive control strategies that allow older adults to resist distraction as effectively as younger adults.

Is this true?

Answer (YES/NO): YES